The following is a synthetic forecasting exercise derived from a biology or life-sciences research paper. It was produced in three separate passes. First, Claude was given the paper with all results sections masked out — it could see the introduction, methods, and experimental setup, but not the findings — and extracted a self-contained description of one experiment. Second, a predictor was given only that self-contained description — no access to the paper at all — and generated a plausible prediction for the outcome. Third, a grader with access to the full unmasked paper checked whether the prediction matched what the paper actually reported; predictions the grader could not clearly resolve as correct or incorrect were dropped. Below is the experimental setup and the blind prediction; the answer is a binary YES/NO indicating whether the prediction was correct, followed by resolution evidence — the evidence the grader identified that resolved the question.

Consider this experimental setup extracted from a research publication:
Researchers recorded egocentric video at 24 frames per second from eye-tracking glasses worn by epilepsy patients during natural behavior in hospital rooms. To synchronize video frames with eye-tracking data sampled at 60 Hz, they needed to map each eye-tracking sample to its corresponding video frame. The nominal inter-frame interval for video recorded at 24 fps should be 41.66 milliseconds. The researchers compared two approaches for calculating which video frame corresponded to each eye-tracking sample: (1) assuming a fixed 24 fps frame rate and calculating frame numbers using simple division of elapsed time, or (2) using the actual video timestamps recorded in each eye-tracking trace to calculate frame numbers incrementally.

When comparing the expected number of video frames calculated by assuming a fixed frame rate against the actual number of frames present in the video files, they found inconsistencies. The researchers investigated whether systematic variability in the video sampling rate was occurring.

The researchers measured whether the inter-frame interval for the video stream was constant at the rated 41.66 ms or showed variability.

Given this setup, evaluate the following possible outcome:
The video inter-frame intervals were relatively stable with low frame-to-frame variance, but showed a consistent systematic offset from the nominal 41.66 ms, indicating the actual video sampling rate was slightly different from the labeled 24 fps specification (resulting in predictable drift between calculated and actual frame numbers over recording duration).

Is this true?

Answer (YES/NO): YES